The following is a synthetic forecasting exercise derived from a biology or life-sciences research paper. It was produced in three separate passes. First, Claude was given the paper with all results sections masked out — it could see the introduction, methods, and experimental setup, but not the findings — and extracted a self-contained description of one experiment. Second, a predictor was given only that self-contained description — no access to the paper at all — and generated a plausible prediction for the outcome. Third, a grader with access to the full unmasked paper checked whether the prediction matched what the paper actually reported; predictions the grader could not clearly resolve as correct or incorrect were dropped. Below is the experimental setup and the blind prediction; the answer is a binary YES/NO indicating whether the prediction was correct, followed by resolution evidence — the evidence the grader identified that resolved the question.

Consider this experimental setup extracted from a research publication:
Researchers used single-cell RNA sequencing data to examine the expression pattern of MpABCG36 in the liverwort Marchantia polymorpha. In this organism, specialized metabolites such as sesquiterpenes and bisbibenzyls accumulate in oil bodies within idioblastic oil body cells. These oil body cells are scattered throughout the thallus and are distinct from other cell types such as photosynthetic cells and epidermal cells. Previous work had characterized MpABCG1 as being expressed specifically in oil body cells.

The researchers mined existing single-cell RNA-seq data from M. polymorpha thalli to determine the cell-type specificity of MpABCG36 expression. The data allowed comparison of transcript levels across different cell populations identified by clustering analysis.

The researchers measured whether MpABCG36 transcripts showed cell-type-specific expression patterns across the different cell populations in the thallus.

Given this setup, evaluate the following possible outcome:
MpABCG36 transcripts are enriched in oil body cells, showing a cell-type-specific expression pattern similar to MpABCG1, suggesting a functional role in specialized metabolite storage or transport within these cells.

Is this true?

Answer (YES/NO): YES